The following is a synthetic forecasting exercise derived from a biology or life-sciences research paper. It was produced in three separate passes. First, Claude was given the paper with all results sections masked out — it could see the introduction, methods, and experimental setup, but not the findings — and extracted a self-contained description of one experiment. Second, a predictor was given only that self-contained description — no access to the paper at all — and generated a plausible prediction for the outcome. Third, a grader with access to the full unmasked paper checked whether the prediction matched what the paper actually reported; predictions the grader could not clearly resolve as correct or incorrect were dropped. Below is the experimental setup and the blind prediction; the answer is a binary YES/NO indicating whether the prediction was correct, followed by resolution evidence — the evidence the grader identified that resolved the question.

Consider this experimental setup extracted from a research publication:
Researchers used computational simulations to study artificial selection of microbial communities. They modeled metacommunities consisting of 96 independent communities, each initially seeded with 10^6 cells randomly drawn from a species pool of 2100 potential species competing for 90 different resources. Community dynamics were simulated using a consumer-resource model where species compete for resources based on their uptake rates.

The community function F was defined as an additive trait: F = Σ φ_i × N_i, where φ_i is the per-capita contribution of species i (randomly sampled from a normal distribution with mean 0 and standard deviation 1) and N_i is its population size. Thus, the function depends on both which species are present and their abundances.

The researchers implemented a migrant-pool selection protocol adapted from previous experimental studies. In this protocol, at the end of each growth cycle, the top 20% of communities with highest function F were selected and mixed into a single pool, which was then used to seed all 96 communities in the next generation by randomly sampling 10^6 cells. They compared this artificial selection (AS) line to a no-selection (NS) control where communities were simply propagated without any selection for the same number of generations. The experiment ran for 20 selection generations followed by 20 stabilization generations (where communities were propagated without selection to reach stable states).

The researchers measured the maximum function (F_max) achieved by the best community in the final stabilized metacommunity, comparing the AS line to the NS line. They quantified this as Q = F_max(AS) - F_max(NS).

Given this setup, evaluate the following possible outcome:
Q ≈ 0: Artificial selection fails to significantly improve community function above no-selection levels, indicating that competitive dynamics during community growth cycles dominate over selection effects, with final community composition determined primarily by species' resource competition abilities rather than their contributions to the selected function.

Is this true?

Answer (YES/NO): NO